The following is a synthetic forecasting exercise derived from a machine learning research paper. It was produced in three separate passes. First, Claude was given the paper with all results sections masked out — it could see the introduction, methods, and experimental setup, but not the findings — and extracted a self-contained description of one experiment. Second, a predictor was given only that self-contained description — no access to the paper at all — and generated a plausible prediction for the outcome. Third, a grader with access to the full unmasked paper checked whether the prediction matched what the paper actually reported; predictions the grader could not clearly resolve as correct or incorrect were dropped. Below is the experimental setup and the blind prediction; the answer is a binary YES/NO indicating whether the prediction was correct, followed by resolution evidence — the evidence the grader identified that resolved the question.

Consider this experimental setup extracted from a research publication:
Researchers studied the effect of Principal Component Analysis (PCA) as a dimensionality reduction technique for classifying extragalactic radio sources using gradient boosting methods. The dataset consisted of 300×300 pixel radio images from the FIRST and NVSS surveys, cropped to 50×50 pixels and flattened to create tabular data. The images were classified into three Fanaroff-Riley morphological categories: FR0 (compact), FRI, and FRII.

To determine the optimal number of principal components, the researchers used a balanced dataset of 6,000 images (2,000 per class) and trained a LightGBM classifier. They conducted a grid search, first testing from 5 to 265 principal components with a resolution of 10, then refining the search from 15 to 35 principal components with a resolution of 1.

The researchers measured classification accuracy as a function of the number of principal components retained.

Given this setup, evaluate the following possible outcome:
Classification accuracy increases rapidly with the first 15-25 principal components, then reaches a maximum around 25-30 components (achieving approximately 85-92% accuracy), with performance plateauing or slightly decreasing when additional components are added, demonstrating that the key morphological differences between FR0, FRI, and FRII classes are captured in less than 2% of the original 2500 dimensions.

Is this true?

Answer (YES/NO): NO